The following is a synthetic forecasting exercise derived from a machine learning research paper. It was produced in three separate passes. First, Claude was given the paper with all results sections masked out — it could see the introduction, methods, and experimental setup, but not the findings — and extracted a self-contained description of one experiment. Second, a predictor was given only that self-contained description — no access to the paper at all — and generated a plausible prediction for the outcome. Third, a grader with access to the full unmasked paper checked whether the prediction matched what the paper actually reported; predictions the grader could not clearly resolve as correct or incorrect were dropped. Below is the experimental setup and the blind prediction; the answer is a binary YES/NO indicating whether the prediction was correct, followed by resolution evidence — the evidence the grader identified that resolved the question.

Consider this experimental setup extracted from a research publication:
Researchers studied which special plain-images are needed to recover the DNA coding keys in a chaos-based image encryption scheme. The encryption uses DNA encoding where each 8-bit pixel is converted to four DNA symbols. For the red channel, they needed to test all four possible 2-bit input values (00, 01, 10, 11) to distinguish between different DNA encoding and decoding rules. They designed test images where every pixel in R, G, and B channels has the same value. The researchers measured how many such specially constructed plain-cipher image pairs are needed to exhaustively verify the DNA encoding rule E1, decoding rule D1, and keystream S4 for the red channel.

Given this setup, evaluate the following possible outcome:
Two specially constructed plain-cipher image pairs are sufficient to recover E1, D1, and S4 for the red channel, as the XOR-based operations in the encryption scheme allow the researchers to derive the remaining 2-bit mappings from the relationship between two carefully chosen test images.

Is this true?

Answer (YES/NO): NO